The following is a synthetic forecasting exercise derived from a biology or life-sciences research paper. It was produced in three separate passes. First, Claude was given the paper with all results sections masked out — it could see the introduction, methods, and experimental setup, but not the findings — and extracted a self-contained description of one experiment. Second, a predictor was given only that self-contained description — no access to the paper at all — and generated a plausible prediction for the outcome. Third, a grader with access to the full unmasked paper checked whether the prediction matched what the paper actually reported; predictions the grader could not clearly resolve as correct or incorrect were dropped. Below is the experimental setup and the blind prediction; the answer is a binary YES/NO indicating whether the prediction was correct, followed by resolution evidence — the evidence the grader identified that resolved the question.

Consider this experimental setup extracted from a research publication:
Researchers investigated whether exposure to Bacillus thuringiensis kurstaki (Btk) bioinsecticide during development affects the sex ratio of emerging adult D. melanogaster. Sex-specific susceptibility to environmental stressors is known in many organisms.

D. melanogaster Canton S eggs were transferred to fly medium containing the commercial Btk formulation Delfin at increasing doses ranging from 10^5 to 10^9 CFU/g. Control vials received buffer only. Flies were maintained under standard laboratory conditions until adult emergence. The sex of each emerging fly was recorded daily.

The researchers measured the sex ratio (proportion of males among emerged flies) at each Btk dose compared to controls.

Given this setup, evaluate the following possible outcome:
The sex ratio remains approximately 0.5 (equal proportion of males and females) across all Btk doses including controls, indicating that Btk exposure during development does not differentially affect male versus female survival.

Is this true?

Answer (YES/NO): NO